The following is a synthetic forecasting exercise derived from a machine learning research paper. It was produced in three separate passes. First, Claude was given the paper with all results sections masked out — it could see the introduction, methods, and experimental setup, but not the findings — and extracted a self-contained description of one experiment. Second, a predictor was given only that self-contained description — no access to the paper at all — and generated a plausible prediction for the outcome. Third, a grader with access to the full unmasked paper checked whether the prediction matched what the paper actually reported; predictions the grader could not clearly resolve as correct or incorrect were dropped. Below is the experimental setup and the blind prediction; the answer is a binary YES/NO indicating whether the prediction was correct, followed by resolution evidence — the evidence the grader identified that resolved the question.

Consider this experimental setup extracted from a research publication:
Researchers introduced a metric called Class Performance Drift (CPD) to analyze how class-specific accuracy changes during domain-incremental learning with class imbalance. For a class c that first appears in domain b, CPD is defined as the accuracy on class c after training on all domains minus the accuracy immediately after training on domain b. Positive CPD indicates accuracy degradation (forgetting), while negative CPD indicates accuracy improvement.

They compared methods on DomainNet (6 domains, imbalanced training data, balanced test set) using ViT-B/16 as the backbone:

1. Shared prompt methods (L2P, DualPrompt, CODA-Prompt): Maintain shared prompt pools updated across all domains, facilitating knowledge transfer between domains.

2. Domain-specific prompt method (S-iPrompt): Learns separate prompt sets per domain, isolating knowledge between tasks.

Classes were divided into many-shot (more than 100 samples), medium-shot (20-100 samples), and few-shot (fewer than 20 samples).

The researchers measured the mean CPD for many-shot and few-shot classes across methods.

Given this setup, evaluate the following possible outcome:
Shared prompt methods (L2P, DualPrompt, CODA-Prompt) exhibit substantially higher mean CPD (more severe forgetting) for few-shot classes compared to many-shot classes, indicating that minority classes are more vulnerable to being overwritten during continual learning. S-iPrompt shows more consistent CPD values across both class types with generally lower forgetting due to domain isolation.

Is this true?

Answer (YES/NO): NO